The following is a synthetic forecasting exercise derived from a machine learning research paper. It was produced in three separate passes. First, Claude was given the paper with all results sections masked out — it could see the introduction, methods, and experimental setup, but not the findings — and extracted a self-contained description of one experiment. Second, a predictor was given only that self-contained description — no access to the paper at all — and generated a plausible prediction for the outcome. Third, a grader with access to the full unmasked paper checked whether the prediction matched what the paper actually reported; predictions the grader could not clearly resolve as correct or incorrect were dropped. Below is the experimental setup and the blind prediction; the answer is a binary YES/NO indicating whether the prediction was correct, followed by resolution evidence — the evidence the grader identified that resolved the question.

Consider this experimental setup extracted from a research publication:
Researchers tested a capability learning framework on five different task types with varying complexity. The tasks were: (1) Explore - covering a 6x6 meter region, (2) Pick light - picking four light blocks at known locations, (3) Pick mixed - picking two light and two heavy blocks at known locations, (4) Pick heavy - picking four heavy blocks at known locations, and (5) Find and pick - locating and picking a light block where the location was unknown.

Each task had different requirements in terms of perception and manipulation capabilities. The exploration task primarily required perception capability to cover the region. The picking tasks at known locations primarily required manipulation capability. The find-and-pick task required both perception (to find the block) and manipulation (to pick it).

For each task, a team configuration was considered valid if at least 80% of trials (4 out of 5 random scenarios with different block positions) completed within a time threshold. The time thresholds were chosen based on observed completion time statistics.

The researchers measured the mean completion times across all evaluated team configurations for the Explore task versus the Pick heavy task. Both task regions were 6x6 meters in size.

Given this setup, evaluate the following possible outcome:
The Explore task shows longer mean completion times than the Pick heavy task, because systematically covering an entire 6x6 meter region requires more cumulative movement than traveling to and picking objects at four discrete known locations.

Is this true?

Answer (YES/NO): YES